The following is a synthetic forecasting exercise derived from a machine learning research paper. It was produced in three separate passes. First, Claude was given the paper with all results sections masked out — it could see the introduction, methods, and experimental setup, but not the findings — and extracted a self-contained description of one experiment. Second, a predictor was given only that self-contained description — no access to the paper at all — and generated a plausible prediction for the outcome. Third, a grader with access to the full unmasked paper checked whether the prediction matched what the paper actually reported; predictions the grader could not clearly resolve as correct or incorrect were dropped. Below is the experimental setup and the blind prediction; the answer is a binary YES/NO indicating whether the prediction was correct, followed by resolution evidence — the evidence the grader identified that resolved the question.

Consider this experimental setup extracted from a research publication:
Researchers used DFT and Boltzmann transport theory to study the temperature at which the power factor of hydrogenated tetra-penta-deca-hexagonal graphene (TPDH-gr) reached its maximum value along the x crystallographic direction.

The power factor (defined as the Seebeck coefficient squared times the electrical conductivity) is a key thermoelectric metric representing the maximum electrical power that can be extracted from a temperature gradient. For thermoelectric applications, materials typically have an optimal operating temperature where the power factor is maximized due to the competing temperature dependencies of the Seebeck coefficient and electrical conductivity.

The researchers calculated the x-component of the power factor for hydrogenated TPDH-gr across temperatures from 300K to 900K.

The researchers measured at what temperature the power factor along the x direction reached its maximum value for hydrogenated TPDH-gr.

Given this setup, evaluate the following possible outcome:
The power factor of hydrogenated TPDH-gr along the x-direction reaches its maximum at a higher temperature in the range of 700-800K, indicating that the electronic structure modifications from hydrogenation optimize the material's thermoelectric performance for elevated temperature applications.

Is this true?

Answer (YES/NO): NO